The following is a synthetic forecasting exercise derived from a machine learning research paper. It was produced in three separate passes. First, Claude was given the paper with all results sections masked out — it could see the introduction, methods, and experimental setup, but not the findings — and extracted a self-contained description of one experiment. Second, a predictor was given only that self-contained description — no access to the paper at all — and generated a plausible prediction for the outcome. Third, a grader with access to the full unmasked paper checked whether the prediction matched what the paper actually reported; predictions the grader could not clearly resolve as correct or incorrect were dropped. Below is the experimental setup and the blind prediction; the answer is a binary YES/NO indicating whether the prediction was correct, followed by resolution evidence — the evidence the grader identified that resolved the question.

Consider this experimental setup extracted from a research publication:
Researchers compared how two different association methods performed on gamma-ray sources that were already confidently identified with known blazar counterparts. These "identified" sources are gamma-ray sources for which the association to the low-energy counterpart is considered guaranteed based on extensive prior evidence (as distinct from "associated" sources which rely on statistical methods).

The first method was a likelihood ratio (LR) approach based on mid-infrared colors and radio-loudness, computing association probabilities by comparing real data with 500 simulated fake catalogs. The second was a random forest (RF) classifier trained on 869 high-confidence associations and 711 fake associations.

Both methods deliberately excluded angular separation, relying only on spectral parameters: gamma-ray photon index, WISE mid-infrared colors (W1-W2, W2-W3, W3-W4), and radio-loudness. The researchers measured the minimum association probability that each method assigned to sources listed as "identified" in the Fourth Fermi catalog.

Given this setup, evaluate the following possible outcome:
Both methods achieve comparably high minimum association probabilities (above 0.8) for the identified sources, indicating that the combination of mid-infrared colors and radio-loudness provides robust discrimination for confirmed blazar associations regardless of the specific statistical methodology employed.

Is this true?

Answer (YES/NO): NO